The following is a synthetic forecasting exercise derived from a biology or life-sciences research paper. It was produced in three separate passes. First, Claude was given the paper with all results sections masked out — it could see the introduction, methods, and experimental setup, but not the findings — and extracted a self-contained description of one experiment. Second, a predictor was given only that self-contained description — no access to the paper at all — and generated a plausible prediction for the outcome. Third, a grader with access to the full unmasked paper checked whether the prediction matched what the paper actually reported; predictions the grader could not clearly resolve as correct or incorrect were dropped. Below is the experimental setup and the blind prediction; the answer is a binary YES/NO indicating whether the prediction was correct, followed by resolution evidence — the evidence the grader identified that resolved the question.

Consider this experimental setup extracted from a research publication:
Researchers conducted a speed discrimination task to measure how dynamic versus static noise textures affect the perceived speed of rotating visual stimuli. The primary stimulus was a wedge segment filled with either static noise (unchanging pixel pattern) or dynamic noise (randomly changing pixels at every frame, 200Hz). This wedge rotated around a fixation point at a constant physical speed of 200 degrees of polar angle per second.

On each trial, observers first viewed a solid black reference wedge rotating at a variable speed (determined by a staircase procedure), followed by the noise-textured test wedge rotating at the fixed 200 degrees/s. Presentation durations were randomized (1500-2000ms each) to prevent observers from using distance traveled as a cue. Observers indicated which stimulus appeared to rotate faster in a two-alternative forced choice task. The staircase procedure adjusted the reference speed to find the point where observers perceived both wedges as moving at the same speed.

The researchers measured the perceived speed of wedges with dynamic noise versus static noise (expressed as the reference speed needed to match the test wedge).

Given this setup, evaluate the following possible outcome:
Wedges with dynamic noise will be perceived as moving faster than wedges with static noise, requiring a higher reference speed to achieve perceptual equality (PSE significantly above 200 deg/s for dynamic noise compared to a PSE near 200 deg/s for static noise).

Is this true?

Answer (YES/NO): YES